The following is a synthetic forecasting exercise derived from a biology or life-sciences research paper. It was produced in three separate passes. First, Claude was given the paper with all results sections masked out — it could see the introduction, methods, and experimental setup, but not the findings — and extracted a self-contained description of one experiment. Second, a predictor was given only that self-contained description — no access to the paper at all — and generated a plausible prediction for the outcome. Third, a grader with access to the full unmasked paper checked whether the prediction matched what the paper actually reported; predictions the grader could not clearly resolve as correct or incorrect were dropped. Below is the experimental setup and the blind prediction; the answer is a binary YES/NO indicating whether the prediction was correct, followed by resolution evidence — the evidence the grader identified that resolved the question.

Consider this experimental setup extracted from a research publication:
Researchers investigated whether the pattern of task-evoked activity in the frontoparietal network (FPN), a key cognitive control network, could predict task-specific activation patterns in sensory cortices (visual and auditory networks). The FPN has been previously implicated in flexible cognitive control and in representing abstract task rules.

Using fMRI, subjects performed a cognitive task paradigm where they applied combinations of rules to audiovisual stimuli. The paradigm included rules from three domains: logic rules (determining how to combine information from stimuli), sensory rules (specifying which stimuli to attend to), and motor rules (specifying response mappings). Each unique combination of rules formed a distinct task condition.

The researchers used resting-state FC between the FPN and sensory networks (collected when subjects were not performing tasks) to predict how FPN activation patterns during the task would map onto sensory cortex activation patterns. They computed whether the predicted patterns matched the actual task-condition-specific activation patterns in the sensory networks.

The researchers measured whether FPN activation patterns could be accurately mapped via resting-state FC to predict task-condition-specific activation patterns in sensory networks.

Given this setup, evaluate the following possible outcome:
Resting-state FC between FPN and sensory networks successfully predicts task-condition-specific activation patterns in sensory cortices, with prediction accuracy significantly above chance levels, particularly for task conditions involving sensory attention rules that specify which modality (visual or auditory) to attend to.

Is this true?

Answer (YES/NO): NO